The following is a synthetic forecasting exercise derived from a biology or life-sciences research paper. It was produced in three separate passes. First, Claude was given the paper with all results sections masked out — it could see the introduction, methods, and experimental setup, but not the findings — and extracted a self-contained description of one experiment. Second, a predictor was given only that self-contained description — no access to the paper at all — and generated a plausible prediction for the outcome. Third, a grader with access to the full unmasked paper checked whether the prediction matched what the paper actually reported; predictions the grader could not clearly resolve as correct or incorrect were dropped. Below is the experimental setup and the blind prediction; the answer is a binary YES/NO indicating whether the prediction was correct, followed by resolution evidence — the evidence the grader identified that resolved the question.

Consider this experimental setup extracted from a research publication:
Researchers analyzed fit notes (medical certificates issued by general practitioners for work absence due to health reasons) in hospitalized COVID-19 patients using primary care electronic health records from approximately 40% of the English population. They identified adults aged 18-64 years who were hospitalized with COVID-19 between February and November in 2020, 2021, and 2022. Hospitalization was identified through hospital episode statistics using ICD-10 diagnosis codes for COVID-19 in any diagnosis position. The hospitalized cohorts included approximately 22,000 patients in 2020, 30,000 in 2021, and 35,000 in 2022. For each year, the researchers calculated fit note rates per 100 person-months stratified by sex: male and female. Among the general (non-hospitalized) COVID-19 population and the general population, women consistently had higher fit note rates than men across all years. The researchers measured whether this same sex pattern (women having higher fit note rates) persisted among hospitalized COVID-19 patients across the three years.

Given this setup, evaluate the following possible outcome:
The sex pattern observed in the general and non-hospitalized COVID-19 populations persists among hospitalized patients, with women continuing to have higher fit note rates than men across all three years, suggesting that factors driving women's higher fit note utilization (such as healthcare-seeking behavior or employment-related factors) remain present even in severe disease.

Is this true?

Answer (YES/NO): NO